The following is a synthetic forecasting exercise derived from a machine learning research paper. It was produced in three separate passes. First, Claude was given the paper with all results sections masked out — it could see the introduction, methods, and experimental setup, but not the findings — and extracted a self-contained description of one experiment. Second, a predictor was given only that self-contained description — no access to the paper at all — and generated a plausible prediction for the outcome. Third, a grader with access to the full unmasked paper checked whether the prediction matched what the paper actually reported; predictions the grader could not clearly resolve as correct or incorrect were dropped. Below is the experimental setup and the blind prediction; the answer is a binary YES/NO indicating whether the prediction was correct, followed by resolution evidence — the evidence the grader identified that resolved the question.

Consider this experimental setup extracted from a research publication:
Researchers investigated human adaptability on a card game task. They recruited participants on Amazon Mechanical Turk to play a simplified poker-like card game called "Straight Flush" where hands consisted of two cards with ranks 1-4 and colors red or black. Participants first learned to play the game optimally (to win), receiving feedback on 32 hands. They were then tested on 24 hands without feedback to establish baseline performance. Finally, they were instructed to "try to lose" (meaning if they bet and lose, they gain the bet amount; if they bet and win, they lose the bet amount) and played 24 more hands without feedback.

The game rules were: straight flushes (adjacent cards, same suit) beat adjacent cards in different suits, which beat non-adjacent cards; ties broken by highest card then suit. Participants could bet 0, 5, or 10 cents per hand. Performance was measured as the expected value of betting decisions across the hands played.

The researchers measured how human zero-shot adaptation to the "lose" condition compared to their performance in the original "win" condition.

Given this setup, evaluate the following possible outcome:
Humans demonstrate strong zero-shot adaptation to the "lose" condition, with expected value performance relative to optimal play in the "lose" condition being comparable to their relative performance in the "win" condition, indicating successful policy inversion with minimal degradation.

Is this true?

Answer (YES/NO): YES